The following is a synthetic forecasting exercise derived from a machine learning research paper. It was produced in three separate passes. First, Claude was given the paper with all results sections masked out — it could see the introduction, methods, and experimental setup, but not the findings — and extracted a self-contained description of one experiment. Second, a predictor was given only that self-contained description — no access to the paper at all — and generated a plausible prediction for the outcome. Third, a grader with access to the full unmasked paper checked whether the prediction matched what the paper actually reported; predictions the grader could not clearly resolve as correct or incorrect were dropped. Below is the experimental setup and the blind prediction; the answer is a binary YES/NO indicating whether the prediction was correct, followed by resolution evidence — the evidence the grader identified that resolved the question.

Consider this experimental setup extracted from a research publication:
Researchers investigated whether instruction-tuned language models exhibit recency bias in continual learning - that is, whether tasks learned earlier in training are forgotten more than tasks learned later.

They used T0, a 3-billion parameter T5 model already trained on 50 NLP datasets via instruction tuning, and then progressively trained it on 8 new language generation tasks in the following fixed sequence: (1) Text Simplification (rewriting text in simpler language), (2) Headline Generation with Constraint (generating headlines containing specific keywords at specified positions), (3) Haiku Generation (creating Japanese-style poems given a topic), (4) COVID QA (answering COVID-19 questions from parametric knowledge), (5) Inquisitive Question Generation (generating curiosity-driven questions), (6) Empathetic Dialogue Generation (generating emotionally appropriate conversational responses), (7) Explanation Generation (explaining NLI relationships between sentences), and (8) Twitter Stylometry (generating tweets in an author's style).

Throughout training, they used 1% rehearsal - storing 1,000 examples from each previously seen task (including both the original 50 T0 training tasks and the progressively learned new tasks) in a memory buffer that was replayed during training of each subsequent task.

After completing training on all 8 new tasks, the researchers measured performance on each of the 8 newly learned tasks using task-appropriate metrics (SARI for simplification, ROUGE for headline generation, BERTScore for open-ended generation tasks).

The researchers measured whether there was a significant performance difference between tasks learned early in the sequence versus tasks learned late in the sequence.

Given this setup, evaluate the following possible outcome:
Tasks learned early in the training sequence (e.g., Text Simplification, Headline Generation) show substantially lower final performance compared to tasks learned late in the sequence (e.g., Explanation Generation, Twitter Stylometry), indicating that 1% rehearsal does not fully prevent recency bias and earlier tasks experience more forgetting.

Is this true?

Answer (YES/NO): NO